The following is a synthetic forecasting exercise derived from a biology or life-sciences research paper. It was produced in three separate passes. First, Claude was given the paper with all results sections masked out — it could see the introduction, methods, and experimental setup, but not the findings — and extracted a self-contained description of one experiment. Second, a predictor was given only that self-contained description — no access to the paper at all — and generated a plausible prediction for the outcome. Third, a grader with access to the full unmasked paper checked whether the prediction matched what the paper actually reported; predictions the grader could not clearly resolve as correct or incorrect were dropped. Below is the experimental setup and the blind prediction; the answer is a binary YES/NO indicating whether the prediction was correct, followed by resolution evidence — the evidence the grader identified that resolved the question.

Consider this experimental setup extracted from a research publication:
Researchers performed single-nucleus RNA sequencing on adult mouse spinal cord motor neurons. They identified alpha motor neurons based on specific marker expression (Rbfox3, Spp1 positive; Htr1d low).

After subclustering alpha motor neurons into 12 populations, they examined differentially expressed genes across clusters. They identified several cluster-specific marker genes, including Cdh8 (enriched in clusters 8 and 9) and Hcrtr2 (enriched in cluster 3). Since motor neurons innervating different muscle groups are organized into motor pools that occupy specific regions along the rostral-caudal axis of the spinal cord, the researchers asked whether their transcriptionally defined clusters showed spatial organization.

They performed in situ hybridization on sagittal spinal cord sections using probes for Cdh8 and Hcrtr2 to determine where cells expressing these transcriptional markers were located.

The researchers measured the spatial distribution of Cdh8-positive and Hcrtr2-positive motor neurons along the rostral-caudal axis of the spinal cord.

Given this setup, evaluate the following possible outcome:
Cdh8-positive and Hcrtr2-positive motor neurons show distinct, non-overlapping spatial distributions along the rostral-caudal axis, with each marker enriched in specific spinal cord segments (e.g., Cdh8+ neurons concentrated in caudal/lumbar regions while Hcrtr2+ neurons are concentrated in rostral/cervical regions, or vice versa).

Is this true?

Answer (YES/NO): YES